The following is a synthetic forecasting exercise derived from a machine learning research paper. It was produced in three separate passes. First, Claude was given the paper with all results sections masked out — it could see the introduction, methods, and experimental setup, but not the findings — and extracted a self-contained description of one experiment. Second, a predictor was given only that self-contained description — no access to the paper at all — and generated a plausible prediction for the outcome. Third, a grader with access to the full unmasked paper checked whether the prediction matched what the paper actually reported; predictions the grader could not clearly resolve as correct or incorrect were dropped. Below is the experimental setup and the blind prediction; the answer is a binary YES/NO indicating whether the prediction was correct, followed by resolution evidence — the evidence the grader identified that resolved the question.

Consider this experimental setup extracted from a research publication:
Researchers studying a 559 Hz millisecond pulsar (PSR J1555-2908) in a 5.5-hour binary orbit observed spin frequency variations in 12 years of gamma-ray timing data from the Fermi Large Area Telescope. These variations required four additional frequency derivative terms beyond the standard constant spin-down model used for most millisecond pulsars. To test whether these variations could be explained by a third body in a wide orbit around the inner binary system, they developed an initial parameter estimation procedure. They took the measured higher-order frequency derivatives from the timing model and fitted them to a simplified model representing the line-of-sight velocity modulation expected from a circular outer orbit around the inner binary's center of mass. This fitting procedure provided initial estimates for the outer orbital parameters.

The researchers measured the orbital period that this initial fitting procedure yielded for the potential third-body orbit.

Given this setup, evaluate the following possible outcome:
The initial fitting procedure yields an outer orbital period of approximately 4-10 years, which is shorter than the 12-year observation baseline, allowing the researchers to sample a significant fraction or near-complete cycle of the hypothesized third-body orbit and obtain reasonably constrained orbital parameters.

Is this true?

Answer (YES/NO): YES